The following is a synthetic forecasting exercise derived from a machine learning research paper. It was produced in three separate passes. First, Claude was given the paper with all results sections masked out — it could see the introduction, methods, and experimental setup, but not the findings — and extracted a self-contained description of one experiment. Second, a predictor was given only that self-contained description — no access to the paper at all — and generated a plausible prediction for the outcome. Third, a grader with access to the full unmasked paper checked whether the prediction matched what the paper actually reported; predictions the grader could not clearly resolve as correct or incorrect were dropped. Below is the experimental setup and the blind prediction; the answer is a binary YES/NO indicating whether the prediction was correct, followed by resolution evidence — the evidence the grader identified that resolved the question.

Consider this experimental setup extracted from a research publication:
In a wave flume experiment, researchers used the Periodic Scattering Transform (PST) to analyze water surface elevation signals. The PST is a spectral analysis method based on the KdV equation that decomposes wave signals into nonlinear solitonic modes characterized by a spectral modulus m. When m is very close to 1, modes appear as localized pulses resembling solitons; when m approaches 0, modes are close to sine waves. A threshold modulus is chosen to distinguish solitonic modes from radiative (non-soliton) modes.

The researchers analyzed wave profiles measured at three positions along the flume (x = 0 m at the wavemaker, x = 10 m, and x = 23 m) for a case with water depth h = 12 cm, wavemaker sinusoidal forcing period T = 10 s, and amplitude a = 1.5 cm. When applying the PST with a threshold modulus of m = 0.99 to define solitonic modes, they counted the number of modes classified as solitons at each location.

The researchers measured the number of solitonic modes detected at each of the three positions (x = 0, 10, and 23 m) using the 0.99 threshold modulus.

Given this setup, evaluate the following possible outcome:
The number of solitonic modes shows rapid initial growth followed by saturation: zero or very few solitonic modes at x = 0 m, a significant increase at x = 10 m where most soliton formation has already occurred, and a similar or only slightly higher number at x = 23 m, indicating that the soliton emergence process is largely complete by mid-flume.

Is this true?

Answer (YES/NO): NO